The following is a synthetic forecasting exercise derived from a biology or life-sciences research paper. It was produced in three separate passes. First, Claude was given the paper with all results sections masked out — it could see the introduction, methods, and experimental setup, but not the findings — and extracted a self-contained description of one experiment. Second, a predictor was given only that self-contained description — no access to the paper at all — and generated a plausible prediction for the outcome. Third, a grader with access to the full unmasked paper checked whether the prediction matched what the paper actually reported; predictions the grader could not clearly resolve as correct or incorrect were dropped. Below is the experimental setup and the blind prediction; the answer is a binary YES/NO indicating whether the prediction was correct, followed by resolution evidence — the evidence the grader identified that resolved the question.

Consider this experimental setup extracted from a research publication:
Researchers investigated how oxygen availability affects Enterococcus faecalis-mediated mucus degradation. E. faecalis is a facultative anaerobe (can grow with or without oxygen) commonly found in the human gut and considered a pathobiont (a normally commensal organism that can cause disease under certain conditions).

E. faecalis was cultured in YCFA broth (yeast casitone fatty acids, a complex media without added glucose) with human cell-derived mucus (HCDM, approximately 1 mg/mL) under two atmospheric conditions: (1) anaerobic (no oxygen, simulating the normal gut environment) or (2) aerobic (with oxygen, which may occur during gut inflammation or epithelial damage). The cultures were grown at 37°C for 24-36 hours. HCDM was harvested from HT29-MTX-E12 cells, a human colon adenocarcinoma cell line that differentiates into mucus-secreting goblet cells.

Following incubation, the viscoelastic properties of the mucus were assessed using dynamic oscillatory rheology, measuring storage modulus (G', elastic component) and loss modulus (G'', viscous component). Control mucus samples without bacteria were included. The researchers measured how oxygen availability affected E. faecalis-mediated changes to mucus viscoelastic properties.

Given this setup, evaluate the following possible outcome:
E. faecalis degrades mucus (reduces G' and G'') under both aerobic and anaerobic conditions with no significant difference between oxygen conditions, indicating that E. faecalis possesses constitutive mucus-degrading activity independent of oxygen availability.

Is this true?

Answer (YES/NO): NO